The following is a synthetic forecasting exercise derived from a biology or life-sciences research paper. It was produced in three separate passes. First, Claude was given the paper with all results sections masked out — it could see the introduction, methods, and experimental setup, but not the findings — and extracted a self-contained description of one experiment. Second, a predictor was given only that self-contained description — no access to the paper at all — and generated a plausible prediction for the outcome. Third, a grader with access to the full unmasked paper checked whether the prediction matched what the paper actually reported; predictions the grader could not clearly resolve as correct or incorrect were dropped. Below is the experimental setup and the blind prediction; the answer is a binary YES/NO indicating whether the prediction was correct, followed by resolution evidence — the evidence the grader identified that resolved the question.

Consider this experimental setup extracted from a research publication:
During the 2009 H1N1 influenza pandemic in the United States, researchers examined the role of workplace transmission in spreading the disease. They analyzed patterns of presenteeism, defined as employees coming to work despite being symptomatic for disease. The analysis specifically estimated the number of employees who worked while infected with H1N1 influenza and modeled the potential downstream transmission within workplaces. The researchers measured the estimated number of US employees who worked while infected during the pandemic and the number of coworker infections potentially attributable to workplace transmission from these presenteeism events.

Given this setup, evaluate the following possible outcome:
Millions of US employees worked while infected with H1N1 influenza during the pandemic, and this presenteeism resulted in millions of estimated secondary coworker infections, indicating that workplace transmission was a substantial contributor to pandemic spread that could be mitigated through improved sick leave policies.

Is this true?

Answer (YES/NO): YES